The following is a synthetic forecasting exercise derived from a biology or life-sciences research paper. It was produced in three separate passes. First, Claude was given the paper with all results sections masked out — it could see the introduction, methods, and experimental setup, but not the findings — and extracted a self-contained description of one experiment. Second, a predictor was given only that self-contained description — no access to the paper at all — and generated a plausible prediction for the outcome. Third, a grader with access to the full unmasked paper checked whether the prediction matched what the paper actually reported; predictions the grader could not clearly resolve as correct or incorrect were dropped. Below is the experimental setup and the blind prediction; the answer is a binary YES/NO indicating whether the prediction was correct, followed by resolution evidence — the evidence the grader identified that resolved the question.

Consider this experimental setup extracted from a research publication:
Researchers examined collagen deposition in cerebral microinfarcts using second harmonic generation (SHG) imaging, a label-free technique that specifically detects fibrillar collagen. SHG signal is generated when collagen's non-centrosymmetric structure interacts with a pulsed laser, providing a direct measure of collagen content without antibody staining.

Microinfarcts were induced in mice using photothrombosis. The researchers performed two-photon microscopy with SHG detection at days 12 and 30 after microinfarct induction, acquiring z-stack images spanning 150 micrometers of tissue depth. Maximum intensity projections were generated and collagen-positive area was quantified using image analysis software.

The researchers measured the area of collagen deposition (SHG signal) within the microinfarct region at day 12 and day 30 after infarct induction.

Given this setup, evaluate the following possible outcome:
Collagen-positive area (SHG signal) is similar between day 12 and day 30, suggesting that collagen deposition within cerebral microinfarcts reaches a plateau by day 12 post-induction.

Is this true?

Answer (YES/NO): NO